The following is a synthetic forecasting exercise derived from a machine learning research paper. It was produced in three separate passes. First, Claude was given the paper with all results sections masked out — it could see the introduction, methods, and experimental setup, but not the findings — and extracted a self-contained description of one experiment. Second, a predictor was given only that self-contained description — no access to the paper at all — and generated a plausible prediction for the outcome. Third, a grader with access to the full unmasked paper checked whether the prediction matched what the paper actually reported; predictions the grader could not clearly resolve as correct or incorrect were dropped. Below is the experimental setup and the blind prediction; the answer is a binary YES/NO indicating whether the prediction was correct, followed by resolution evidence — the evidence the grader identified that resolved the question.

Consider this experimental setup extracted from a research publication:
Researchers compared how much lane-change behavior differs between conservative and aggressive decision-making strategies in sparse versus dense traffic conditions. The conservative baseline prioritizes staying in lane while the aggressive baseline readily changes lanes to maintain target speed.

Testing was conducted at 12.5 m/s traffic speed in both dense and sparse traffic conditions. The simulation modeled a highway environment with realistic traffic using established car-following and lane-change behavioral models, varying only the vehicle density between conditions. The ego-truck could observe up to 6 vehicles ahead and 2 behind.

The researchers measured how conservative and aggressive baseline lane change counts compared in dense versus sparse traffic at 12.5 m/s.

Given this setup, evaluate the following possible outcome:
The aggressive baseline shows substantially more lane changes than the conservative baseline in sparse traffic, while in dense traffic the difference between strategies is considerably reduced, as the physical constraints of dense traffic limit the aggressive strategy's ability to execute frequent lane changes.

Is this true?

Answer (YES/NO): NO